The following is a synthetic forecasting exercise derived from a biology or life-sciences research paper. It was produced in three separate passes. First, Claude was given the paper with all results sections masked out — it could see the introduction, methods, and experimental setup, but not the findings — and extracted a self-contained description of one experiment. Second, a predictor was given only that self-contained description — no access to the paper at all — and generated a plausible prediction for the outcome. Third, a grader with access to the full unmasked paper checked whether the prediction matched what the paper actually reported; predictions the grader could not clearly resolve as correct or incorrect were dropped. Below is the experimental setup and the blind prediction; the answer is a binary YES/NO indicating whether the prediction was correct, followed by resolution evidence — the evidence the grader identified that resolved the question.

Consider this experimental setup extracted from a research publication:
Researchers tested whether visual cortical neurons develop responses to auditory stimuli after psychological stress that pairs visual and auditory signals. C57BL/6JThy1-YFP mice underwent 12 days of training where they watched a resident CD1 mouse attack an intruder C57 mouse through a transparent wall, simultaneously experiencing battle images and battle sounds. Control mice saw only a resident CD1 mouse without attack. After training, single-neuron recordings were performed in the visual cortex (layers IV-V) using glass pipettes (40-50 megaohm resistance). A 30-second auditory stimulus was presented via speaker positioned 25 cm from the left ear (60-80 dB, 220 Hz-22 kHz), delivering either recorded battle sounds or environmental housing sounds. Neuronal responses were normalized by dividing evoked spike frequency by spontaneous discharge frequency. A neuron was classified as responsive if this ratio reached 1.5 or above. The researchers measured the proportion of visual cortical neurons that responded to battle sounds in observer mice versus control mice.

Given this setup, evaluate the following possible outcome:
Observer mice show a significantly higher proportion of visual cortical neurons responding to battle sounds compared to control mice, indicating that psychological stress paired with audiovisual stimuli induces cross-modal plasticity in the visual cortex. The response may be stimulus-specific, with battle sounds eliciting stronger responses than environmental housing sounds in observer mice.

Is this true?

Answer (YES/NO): YES